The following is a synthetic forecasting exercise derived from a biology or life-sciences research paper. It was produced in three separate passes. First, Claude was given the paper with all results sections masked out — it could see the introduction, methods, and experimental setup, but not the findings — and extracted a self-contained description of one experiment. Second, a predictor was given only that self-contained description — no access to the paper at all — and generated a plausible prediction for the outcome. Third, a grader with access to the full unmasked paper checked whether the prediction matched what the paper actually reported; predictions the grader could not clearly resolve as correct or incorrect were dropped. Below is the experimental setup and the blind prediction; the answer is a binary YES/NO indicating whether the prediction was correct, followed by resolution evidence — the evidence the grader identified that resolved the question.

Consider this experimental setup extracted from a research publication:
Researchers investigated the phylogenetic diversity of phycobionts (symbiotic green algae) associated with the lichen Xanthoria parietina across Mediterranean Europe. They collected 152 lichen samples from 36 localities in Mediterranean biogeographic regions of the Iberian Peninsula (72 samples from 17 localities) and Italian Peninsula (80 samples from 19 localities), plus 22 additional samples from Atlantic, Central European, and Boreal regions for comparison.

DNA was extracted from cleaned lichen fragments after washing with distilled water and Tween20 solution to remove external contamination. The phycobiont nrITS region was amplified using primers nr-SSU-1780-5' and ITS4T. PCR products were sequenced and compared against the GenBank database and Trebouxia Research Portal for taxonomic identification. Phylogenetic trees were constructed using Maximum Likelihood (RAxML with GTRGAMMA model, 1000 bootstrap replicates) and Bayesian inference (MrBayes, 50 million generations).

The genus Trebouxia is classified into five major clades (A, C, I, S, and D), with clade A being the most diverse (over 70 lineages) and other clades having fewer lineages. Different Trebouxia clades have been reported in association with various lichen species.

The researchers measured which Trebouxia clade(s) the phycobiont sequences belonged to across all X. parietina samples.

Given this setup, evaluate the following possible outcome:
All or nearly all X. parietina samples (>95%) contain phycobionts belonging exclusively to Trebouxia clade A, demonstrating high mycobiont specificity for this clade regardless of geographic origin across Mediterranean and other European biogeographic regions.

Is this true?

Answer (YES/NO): YES